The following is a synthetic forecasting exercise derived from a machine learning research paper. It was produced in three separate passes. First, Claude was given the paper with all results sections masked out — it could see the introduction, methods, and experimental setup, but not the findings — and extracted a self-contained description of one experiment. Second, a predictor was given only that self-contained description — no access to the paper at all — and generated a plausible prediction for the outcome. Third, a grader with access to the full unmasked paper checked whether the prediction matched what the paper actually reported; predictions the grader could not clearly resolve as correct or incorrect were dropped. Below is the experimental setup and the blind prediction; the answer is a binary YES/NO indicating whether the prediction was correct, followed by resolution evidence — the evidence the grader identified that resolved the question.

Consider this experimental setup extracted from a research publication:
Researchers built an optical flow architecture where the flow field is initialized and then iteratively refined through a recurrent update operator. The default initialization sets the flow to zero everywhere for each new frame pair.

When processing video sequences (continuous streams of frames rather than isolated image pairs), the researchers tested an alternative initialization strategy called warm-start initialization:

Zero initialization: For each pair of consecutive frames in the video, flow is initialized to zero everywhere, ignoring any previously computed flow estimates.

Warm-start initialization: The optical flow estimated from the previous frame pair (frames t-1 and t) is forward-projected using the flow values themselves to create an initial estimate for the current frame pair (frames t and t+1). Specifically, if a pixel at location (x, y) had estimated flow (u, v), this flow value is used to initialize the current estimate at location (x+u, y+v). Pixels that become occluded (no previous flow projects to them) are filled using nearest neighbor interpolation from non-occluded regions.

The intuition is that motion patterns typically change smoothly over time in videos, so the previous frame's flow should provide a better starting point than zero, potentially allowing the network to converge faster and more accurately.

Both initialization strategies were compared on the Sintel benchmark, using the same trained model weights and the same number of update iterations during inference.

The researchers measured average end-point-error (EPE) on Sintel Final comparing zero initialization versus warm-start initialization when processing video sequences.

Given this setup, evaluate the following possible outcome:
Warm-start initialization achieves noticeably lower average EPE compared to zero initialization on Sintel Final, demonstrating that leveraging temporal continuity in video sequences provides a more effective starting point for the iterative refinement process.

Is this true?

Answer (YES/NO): YES